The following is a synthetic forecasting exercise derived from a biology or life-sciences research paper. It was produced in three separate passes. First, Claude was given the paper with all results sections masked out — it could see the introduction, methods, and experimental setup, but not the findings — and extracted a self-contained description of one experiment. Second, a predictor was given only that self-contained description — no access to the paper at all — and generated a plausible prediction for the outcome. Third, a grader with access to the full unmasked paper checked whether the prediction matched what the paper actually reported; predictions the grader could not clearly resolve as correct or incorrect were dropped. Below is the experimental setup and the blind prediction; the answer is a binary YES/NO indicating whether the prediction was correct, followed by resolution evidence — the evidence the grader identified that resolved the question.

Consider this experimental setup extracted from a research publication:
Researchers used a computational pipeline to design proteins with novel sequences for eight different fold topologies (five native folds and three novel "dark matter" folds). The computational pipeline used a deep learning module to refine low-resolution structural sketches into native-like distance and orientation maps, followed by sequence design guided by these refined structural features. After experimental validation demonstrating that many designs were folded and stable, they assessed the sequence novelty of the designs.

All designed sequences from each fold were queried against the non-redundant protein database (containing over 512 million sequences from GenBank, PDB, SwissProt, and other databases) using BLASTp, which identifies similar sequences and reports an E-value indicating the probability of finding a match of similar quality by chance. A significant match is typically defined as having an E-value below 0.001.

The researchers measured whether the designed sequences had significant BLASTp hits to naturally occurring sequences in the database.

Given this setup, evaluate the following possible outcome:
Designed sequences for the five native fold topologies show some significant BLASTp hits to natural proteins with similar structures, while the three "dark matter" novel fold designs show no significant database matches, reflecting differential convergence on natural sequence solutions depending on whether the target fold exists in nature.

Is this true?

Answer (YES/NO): NO